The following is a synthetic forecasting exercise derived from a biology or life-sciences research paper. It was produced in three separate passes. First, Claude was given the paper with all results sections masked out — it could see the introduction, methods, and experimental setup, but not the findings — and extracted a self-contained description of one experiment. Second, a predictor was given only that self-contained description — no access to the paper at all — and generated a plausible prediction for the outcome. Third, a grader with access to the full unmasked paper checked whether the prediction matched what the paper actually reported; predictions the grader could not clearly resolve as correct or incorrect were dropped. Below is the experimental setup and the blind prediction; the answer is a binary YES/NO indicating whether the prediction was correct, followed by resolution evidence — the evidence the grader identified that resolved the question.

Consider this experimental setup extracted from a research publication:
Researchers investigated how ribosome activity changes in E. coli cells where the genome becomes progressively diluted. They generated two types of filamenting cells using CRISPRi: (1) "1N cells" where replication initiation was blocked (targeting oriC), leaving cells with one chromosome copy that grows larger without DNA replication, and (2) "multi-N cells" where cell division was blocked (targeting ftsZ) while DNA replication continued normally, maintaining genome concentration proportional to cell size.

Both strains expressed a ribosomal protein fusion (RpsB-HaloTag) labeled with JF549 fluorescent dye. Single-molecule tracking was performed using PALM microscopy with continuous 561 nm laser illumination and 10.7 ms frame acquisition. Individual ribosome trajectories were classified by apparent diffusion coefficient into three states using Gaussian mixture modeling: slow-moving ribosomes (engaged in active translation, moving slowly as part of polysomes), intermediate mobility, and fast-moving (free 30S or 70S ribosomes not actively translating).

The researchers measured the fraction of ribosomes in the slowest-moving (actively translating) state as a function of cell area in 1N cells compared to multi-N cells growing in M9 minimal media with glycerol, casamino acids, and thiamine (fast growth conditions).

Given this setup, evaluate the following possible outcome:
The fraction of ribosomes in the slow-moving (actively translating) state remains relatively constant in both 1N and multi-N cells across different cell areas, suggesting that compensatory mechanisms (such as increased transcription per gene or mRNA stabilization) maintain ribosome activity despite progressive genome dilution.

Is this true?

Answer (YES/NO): NO